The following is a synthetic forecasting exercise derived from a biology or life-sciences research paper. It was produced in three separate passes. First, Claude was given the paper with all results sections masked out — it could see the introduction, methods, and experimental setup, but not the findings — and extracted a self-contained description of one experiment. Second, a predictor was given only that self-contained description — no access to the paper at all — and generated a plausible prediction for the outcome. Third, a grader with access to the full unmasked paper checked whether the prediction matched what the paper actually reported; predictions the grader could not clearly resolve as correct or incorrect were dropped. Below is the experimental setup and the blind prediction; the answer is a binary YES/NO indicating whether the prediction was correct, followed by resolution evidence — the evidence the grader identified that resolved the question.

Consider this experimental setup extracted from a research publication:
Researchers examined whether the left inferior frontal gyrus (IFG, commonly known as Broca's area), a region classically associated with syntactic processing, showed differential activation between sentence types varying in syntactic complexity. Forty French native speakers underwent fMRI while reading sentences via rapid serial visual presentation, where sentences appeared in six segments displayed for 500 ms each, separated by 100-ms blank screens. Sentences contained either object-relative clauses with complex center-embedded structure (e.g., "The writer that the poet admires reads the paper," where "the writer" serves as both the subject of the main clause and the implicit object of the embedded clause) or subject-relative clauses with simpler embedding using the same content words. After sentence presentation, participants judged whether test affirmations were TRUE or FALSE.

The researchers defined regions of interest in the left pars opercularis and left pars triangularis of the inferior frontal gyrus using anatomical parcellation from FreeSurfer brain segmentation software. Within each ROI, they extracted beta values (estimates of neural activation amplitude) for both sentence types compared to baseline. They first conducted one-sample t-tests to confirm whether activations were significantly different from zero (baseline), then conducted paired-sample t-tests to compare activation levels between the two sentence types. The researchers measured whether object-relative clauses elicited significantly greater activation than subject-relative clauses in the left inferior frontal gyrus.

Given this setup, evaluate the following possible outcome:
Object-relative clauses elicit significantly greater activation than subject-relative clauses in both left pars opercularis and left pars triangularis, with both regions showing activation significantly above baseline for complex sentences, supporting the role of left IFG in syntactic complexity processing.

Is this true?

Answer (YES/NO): NO